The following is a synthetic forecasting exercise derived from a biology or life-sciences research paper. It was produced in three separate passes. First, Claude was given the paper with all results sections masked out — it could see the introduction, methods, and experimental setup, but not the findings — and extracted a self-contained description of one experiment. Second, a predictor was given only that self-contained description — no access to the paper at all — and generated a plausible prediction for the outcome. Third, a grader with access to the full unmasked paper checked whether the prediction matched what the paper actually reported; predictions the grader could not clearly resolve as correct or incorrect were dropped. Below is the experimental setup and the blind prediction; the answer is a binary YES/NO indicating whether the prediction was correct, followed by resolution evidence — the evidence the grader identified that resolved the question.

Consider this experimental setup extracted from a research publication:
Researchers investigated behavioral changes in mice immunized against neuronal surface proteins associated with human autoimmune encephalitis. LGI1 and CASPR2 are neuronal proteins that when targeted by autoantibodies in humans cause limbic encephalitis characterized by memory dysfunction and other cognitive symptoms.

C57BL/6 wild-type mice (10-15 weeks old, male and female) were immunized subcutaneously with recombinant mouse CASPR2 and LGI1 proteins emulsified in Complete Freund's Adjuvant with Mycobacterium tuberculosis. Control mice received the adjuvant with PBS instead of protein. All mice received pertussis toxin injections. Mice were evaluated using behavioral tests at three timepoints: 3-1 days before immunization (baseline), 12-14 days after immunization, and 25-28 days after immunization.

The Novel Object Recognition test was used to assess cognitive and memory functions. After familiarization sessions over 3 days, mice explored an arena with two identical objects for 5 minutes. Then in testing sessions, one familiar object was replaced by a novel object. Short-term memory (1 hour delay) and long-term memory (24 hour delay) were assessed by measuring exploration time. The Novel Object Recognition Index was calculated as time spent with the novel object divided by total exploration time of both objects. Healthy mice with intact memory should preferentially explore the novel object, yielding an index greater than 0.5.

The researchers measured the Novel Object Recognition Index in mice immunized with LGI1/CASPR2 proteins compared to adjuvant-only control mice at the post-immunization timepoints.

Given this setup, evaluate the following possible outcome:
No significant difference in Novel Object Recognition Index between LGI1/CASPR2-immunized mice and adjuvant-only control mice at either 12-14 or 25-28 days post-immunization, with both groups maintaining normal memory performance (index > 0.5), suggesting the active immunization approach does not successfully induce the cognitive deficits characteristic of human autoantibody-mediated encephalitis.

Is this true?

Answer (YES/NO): YES